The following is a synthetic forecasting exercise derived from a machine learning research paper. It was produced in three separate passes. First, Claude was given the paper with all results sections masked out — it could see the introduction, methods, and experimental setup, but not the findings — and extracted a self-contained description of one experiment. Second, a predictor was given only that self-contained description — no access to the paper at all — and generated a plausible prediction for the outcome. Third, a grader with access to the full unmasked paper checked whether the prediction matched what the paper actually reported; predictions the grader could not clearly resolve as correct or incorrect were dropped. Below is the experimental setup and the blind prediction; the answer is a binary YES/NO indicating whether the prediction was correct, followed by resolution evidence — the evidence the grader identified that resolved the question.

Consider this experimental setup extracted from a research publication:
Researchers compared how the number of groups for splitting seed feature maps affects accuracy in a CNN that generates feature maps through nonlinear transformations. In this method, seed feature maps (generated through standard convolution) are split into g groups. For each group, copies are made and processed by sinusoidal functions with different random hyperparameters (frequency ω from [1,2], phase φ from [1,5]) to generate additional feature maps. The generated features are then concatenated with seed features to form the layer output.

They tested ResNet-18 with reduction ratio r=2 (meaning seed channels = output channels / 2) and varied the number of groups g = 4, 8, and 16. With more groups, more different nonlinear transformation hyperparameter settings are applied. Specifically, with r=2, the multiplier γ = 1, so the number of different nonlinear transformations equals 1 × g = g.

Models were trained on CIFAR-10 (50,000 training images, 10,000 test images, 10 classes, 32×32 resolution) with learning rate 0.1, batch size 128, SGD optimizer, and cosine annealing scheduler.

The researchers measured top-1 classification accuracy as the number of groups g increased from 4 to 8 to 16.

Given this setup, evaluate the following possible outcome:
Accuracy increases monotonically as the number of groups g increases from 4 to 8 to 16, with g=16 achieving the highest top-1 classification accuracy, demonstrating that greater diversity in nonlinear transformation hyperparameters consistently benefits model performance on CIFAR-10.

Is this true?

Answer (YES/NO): NO